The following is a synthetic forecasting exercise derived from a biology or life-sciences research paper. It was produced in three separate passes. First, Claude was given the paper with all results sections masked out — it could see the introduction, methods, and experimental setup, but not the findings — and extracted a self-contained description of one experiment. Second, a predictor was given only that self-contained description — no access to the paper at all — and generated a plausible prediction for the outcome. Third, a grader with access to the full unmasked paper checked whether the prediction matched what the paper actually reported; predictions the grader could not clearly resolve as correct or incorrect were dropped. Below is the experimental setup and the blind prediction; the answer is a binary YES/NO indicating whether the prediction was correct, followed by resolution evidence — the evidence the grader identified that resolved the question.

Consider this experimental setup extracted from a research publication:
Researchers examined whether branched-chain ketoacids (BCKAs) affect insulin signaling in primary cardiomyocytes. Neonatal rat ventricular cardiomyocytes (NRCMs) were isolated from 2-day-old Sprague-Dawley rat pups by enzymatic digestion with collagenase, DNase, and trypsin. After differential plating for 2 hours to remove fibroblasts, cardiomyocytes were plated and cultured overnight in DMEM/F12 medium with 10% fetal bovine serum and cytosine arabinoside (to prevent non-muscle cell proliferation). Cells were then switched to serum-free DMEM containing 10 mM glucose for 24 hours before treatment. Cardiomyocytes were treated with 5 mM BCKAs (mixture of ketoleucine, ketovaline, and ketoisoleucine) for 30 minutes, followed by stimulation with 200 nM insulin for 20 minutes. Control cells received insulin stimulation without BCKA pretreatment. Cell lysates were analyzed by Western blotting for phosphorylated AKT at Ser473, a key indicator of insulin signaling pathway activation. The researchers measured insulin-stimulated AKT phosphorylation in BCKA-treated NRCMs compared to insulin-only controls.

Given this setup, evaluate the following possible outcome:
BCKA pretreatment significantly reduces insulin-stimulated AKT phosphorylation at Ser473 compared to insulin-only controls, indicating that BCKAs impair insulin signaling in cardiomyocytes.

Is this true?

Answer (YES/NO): YES